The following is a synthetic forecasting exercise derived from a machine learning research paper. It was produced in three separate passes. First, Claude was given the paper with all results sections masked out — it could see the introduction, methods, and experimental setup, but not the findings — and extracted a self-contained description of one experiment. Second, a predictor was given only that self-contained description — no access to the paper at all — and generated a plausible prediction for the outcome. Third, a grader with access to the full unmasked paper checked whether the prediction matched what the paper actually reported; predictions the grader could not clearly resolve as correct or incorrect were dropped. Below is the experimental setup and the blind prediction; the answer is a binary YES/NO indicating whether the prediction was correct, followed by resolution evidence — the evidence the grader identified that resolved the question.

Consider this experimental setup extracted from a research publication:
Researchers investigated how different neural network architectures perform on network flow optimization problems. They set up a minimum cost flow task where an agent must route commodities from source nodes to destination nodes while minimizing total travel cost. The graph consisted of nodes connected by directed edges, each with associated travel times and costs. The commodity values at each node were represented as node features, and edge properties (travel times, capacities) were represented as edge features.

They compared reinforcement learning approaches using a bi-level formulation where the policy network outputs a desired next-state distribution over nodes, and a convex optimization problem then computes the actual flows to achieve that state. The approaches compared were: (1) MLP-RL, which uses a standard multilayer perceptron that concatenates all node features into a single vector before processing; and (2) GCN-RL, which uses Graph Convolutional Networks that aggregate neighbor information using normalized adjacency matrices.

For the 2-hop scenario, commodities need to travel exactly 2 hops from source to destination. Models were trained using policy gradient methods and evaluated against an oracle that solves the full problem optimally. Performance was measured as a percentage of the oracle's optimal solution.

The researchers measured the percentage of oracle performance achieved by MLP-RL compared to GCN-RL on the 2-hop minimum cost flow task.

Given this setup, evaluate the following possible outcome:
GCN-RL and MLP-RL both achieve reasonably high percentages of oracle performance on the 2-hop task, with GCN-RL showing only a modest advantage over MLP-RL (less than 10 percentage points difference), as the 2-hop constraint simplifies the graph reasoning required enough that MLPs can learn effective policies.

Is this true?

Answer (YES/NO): NO